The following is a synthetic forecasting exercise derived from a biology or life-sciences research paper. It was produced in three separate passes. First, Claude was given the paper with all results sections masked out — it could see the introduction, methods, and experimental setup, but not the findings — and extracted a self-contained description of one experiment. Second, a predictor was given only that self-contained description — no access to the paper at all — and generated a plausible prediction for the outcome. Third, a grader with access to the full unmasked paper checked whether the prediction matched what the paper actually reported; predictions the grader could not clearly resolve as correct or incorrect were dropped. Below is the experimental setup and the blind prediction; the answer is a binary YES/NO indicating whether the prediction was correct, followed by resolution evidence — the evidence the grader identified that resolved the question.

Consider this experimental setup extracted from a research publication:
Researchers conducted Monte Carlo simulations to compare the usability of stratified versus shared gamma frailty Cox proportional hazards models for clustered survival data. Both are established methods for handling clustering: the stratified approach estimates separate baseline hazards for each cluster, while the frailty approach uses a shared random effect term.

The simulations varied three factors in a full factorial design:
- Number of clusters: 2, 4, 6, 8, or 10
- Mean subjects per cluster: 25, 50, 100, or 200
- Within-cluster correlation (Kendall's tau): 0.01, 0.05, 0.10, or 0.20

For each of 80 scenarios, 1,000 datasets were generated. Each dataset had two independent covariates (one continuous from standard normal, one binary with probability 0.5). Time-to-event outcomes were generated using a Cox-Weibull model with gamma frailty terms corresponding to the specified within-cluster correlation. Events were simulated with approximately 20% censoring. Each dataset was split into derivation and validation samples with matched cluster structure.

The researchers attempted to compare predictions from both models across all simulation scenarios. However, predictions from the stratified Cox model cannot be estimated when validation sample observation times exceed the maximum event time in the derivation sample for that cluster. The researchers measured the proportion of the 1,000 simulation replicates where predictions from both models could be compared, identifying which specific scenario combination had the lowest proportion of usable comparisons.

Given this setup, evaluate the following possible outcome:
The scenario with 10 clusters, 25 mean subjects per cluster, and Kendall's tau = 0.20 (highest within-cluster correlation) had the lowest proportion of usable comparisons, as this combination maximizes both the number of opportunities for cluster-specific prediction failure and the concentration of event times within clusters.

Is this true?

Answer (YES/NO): NO